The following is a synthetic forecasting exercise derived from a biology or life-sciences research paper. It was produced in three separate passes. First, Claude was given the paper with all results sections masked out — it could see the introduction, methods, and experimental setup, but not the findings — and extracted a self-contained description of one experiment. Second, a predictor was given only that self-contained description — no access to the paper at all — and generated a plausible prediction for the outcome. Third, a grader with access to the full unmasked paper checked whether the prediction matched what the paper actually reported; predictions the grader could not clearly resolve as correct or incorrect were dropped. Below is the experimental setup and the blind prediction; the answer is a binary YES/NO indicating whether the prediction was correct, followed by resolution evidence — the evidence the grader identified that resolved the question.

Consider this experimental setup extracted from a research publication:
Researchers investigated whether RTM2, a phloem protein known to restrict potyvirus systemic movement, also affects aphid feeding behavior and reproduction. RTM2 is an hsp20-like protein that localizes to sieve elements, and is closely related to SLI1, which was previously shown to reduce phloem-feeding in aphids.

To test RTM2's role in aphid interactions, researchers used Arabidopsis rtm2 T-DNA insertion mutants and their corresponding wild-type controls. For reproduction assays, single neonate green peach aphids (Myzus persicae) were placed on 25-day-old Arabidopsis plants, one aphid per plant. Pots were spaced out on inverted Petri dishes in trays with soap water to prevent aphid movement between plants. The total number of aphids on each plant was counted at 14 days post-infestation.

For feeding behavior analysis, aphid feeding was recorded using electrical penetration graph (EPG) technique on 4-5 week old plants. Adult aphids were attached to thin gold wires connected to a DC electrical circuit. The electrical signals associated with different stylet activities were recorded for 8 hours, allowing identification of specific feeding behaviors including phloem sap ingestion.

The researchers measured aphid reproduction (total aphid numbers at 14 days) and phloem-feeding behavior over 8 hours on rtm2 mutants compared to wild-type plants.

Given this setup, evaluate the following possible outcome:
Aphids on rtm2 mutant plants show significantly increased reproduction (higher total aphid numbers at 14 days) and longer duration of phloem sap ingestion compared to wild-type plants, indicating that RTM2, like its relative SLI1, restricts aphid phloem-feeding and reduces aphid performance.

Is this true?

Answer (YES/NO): NO